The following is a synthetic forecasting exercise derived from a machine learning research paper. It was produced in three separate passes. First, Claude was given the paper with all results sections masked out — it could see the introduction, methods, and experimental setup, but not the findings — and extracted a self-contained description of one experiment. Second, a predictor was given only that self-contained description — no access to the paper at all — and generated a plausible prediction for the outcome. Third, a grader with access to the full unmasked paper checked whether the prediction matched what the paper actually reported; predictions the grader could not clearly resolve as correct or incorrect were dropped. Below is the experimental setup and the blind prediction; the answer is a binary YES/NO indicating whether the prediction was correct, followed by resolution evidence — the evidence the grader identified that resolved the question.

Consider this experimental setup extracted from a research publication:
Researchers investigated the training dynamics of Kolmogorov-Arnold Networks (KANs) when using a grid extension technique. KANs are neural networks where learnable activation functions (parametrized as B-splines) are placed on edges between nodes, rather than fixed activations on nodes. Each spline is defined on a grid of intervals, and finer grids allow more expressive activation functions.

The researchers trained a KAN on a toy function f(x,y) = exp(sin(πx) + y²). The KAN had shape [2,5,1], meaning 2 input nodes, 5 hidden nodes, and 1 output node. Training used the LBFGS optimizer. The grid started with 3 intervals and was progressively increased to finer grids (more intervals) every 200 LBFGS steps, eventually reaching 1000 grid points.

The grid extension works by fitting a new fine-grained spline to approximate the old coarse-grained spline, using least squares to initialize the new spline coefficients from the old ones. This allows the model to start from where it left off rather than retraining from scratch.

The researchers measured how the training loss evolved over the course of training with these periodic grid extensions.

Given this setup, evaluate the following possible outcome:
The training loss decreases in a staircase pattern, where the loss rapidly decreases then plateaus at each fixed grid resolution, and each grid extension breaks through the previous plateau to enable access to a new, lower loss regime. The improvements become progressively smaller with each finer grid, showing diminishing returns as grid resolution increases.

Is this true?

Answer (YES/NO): NO